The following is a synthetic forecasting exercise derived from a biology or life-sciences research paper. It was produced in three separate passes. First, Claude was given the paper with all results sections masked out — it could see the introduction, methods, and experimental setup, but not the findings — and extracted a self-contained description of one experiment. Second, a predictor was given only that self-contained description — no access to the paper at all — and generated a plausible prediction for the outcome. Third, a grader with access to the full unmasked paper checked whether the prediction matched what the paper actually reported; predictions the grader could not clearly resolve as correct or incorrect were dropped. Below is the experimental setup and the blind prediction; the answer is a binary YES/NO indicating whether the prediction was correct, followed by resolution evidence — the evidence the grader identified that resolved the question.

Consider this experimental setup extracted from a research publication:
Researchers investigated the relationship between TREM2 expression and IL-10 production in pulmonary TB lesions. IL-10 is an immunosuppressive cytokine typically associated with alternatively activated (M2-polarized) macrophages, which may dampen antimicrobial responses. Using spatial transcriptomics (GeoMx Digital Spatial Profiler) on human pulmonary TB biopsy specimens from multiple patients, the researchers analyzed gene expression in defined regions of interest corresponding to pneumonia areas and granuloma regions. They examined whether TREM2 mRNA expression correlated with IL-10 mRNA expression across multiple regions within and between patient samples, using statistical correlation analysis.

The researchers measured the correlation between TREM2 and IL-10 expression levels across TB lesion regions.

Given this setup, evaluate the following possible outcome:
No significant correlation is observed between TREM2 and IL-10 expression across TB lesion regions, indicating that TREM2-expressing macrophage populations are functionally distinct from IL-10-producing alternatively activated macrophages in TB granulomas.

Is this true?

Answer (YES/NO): NO